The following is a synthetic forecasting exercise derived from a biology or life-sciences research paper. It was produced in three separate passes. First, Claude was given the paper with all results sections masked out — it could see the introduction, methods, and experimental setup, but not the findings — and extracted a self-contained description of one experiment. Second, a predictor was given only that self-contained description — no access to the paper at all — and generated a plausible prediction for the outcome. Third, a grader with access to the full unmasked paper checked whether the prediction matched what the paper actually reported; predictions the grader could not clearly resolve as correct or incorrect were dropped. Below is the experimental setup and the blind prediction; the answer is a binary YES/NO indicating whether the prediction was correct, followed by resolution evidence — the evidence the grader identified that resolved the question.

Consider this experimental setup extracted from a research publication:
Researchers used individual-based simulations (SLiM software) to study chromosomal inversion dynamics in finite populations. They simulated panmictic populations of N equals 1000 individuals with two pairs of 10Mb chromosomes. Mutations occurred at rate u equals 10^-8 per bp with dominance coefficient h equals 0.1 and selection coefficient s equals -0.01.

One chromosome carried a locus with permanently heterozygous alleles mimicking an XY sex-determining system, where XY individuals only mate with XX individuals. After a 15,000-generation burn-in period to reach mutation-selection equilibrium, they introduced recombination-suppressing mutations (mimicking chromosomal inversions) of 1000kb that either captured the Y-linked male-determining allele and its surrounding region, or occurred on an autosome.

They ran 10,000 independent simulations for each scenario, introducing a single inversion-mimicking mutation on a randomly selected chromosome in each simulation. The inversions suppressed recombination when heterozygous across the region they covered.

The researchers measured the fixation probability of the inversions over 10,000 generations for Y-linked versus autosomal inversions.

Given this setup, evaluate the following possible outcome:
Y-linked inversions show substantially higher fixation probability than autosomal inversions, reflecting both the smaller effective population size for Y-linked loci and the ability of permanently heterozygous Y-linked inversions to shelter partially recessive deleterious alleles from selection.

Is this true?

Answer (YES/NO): NO